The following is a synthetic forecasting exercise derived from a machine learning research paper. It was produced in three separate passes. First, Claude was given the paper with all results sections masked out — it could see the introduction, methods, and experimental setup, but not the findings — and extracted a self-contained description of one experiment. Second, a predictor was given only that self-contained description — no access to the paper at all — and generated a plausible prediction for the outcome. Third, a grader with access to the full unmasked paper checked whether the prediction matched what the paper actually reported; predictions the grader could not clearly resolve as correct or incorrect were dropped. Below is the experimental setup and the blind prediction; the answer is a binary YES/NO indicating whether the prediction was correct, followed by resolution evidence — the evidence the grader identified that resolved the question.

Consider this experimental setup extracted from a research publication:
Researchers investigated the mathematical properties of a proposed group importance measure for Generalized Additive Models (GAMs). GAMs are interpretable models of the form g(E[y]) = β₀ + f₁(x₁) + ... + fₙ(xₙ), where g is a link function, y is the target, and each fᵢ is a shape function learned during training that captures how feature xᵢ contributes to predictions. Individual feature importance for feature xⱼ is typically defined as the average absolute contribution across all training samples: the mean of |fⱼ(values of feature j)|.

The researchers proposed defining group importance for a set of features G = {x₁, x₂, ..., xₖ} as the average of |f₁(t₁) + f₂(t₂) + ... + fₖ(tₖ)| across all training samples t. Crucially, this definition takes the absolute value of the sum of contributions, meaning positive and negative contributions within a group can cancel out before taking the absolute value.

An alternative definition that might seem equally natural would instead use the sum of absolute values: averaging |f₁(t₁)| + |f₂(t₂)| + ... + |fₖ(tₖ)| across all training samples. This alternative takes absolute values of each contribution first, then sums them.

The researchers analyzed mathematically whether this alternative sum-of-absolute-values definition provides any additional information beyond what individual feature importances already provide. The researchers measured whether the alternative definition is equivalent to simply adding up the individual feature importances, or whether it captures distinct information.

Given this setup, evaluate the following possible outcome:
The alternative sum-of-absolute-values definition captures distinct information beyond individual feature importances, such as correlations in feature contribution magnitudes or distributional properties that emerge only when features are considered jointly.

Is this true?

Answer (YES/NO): NO